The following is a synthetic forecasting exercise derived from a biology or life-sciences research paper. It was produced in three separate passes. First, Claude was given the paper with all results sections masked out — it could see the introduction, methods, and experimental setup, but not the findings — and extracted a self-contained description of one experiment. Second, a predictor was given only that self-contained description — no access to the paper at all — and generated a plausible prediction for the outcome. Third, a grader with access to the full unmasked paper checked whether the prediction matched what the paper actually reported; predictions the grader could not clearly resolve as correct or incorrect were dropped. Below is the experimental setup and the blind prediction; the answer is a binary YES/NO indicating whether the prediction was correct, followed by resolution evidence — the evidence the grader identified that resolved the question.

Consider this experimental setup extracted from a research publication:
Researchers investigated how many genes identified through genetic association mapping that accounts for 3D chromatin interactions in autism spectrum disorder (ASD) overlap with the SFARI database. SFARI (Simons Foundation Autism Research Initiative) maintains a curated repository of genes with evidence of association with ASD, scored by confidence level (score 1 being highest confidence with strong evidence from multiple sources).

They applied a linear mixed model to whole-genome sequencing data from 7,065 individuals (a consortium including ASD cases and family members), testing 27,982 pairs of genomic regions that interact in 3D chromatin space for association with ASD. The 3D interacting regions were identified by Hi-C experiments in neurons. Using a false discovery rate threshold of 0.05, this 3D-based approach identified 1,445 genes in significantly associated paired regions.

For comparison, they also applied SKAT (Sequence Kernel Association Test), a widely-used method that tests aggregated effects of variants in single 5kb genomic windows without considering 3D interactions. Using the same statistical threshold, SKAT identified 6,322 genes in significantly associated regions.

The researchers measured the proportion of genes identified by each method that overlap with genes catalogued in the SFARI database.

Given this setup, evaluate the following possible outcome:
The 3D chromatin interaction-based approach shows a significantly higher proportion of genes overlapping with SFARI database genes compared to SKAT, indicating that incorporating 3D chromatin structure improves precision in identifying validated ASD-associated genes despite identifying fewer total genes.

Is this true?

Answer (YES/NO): NO